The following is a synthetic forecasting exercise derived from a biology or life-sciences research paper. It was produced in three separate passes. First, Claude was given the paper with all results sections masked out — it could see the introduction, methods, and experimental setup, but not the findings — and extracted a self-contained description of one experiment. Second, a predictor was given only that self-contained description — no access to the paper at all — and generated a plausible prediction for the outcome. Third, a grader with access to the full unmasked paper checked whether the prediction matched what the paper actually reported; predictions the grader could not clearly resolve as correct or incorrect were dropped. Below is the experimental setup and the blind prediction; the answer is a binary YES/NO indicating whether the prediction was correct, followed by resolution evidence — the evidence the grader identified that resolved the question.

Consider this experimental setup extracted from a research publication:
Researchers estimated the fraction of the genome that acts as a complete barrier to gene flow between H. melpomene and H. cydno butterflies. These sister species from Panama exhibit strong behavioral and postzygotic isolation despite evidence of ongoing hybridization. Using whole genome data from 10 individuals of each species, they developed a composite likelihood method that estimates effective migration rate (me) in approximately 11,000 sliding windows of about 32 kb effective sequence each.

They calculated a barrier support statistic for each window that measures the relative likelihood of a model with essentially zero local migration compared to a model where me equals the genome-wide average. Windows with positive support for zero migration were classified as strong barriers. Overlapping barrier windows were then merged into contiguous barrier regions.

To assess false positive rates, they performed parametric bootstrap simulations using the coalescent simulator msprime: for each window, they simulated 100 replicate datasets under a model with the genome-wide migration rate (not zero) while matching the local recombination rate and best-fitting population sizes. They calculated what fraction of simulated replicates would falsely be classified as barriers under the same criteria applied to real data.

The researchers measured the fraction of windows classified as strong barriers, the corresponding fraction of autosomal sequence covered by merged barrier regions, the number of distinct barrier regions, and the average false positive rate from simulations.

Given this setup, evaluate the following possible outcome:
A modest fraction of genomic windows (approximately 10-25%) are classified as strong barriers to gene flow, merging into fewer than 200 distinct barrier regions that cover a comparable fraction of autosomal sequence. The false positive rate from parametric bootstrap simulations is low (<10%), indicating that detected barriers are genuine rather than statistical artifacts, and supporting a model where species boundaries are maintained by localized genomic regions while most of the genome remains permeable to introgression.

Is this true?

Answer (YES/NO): NO